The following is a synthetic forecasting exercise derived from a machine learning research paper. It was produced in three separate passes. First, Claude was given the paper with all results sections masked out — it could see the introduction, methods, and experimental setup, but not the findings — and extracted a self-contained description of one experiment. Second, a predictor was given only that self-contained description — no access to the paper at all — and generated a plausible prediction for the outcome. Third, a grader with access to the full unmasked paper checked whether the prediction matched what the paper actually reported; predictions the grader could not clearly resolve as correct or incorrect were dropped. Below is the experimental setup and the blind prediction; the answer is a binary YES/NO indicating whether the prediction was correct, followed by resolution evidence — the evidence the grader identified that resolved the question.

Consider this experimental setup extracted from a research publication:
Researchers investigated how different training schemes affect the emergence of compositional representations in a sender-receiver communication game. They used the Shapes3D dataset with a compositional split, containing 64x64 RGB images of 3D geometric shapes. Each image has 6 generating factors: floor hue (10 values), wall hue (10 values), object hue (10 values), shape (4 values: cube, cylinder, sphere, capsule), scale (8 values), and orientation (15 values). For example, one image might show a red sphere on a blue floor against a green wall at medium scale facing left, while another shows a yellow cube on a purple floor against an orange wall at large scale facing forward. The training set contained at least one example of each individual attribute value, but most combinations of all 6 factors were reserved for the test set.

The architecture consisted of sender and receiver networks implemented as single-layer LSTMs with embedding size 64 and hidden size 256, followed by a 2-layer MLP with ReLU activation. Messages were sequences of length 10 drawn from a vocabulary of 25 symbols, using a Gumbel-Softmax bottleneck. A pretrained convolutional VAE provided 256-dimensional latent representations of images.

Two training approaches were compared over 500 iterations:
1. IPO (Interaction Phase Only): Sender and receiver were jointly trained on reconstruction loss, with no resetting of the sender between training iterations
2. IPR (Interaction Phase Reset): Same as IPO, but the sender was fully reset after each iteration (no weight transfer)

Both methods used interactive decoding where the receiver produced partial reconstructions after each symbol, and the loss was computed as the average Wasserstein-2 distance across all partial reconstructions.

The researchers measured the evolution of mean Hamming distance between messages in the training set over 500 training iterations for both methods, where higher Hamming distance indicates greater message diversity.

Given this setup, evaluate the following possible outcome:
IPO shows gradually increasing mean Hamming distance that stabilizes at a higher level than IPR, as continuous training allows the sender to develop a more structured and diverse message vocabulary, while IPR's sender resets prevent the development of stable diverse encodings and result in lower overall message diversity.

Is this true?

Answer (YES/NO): NO